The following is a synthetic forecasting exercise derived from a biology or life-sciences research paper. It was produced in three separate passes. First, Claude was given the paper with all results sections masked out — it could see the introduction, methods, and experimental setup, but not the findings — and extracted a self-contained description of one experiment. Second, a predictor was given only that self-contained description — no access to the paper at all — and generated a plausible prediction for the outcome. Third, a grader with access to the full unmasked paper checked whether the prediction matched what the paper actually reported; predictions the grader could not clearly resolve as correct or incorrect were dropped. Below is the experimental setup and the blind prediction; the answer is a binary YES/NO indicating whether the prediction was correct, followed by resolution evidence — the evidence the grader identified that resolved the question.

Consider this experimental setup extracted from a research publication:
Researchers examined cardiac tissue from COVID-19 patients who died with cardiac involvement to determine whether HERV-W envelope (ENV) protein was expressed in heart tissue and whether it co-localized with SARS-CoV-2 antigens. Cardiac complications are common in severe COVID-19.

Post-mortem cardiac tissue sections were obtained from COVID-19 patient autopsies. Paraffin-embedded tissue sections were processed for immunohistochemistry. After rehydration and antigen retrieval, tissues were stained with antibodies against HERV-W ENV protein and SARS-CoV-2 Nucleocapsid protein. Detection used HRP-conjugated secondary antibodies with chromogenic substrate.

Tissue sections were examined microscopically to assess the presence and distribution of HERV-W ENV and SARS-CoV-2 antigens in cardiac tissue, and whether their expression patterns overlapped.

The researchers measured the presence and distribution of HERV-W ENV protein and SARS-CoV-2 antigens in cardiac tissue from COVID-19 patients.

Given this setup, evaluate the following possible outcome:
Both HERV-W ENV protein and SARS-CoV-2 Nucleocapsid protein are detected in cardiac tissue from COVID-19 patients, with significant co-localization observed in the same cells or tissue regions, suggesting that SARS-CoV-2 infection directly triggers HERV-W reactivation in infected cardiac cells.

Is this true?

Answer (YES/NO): NO